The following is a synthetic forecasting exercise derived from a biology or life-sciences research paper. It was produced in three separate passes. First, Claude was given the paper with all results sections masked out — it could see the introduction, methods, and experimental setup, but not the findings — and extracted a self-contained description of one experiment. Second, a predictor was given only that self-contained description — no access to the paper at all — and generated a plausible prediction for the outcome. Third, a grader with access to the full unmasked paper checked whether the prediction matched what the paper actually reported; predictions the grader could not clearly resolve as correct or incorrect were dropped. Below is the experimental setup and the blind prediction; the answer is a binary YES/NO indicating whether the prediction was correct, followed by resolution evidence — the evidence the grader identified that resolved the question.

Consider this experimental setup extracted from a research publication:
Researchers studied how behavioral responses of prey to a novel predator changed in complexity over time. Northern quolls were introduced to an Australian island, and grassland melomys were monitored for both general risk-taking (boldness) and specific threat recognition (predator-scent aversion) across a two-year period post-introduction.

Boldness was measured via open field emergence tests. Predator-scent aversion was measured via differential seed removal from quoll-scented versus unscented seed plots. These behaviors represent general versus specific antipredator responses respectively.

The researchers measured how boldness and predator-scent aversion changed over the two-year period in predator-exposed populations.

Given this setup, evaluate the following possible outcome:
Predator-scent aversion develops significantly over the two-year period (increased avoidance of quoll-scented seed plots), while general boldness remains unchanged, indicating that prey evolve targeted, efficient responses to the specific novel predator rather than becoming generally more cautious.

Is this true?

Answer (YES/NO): NO